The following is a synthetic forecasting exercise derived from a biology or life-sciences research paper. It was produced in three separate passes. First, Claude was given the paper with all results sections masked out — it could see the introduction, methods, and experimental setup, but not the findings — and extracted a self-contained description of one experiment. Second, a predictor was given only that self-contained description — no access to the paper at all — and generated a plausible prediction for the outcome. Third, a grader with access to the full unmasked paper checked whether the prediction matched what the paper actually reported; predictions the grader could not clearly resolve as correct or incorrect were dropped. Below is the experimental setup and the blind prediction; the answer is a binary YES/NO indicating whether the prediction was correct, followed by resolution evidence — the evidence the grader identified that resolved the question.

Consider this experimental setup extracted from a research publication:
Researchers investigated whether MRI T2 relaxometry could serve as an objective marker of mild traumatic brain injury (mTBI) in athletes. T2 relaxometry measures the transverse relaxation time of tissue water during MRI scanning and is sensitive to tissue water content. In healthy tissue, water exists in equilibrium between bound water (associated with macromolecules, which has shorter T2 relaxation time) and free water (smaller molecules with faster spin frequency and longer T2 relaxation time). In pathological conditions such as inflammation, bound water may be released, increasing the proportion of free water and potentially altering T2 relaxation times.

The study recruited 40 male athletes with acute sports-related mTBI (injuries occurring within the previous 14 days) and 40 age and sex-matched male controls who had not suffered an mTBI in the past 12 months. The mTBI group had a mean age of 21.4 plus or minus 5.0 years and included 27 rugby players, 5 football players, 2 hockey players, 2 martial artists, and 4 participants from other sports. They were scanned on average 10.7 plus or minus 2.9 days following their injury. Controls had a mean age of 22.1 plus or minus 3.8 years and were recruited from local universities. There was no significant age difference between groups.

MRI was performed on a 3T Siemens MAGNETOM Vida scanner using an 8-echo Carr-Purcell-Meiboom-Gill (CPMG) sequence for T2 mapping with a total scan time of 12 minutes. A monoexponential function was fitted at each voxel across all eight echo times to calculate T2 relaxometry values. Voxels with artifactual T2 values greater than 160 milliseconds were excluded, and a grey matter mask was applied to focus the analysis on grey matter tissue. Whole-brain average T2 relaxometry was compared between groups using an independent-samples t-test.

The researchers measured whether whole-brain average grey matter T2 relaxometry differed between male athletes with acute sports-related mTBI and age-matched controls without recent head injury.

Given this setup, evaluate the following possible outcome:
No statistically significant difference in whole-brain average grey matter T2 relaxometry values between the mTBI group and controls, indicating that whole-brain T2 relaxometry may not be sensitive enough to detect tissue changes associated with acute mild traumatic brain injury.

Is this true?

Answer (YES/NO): NO